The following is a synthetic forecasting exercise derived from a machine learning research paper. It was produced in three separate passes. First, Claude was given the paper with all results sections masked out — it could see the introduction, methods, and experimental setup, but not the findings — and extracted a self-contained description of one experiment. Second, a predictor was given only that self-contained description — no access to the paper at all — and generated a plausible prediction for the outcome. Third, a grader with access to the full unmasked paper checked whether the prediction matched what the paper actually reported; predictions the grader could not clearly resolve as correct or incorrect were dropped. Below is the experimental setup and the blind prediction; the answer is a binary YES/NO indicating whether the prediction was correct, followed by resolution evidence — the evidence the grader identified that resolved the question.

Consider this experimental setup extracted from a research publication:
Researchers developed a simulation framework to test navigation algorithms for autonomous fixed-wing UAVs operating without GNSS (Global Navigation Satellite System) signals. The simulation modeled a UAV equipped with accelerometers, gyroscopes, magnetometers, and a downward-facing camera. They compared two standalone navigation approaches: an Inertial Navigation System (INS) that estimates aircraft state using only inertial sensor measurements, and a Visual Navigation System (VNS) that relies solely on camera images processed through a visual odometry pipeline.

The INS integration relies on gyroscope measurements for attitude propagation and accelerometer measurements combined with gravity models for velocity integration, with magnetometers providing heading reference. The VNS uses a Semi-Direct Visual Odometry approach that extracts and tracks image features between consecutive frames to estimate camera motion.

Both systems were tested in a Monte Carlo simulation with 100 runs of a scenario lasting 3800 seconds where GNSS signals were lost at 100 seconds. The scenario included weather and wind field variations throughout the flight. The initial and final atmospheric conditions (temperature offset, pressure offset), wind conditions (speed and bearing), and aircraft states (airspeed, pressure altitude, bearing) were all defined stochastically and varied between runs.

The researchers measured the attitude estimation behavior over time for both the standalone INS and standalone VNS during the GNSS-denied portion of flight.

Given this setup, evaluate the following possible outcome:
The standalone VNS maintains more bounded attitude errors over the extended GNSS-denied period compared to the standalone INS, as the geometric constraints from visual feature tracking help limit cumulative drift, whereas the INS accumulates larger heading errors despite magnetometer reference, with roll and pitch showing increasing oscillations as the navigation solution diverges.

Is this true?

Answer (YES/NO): NO